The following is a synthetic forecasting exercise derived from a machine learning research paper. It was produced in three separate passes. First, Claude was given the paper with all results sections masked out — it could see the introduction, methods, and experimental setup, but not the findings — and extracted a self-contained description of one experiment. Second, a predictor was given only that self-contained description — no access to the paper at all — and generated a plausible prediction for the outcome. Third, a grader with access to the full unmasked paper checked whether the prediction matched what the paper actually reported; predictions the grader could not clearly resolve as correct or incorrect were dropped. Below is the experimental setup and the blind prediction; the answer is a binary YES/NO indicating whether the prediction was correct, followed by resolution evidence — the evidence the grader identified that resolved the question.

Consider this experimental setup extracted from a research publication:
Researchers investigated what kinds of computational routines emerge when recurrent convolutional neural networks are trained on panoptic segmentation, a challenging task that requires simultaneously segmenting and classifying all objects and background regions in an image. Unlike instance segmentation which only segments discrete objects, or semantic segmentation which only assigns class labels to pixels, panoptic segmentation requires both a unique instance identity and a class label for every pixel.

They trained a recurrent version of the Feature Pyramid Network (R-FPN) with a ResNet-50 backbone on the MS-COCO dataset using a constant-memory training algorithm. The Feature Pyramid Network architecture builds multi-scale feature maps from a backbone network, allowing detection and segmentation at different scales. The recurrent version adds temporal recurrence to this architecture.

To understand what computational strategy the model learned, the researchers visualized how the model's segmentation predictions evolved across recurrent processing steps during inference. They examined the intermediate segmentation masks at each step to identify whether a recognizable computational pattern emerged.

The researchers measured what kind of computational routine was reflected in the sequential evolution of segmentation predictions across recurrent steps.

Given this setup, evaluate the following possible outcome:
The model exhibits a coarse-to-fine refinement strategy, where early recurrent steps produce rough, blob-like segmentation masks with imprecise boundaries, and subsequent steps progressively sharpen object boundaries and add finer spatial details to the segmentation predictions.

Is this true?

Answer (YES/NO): NO